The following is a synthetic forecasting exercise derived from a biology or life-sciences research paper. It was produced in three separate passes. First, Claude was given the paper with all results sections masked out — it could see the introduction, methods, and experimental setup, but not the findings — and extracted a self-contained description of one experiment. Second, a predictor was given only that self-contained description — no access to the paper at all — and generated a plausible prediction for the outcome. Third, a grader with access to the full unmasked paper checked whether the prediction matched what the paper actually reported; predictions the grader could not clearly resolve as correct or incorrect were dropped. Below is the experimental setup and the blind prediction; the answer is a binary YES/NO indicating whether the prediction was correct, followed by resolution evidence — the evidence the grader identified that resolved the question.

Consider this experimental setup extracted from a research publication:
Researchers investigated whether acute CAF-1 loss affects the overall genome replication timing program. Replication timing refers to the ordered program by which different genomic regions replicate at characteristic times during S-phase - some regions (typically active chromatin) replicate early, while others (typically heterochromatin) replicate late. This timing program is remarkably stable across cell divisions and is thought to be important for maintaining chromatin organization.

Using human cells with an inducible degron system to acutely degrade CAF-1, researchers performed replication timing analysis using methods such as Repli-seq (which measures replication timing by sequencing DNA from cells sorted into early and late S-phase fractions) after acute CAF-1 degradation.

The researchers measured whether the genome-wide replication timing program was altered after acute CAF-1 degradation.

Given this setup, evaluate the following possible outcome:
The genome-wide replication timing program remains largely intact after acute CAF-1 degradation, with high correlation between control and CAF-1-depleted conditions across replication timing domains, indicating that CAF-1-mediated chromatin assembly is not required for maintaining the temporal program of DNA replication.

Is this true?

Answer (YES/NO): YES